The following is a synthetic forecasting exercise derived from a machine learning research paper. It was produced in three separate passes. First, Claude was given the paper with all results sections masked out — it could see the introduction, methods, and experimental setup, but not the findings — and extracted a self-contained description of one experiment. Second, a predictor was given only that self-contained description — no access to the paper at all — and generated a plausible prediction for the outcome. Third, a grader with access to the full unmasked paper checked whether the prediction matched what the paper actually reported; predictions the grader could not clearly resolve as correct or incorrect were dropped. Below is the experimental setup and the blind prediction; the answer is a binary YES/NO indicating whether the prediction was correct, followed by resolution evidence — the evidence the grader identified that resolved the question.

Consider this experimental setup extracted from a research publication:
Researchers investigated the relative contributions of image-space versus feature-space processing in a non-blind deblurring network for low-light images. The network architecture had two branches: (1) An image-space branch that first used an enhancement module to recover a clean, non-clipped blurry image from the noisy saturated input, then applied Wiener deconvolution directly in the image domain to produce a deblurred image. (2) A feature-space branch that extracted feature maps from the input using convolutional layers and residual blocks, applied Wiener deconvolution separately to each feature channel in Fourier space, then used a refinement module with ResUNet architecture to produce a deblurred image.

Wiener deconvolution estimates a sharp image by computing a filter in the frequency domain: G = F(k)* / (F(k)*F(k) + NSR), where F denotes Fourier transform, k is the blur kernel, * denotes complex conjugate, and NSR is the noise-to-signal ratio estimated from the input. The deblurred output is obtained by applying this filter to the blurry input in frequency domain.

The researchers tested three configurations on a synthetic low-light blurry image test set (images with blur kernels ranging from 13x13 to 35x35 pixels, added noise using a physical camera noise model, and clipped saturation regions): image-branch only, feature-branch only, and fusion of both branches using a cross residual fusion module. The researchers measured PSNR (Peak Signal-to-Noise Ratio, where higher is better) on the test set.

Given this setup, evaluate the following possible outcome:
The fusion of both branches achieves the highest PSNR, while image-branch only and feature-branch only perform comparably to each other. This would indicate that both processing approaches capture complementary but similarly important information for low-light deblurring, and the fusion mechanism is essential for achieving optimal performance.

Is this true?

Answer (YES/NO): NO